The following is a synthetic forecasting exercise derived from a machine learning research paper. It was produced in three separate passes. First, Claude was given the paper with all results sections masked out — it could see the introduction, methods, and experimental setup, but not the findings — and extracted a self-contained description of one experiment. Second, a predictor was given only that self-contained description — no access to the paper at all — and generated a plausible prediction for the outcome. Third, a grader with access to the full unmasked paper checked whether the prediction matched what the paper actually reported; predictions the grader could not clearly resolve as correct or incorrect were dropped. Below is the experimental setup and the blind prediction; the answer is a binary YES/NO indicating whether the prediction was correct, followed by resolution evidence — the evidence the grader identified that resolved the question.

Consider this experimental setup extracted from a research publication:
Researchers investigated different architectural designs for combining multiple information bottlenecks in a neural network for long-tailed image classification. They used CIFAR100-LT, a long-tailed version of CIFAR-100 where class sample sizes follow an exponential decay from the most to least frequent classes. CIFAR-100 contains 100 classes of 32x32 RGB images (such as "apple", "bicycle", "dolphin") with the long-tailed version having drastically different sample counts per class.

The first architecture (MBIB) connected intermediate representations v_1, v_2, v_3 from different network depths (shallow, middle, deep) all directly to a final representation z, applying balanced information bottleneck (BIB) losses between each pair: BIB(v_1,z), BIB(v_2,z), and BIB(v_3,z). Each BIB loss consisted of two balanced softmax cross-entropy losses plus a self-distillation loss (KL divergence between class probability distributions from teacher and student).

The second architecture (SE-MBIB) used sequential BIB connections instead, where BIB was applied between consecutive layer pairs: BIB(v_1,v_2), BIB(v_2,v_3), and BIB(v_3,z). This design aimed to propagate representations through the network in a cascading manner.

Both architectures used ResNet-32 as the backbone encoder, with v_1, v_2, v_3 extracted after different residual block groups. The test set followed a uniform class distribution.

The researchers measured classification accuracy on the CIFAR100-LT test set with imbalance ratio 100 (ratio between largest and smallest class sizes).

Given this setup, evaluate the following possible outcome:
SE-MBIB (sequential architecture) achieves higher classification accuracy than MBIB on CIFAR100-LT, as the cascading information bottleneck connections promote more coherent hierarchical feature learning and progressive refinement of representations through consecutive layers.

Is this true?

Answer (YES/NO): NO